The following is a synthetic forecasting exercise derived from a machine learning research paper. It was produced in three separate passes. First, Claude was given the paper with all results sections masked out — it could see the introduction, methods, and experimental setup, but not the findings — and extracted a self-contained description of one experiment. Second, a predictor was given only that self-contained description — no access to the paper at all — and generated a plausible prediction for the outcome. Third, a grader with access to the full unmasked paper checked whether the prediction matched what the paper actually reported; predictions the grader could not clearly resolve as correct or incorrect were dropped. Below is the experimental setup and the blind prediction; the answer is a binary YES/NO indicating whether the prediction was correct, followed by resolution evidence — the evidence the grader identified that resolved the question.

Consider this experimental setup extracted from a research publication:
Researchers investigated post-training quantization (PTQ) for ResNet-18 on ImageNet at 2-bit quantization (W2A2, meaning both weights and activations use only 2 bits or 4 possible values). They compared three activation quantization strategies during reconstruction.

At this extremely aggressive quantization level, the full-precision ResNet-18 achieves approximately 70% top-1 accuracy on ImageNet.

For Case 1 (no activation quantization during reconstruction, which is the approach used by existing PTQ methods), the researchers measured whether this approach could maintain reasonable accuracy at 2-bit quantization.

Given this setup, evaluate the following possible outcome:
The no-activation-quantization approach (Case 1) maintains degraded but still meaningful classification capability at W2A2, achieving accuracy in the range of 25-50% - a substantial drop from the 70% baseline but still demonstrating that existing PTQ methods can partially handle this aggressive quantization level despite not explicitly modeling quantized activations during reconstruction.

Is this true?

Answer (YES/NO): NO